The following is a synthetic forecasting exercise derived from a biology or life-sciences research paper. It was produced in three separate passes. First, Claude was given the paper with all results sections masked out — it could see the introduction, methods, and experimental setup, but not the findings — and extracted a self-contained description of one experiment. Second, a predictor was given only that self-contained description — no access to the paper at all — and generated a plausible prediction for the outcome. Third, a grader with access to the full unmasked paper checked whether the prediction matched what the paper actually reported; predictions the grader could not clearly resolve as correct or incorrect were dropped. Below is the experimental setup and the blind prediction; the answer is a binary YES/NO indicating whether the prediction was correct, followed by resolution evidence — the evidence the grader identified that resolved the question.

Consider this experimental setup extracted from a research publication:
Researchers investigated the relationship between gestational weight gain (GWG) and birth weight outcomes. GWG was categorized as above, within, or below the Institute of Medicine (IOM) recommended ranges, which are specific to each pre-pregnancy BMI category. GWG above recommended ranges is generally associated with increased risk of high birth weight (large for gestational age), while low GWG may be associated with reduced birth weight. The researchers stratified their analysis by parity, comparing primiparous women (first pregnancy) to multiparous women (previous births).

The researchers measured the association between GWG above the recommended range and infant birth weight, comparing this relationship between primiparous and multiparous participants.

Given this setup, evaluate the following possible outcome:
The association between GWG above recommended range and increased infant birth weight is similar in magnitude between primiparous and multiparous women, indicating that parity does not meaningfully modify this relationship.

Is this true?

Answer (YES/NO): NO